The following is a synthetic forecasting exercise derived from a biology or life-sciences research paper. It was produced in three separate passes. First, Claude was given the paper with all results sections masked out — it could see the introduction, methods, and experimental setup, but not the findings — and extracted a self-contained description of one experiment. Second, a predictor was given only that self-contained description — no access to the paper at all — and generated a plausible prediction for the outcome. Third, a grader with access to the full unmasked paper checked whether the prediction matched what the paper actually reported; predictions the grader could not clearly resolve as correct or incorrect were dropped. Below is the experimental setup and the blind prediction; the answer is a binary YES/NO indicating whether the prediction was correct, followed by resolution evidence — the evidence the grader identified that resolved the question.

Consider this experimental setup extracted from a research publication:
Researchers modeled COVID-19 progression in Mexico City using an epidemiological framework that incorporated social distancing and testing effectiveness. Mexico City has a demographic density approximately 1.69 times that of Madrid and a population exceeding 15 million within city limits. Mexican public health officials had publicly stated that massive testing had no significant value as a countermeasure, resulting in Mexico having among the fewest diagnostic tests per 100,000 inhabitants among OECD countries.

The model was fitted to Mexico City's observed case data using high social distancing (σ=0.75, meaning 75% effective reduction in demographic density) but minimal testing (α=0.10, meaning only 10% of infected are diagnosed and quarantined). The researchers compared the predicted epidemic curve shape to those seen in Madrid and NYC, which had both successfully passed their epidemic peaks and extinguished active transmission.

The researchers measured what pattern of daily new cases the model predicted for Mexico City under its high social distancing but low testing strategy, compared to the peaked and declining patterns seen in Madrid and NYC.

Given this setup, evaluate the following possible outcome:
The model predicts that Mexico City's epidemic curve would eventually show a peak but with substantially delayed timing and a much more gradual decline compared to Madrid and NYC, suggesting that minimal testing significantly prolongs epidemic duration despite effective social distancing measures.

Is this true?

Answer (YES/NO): NO